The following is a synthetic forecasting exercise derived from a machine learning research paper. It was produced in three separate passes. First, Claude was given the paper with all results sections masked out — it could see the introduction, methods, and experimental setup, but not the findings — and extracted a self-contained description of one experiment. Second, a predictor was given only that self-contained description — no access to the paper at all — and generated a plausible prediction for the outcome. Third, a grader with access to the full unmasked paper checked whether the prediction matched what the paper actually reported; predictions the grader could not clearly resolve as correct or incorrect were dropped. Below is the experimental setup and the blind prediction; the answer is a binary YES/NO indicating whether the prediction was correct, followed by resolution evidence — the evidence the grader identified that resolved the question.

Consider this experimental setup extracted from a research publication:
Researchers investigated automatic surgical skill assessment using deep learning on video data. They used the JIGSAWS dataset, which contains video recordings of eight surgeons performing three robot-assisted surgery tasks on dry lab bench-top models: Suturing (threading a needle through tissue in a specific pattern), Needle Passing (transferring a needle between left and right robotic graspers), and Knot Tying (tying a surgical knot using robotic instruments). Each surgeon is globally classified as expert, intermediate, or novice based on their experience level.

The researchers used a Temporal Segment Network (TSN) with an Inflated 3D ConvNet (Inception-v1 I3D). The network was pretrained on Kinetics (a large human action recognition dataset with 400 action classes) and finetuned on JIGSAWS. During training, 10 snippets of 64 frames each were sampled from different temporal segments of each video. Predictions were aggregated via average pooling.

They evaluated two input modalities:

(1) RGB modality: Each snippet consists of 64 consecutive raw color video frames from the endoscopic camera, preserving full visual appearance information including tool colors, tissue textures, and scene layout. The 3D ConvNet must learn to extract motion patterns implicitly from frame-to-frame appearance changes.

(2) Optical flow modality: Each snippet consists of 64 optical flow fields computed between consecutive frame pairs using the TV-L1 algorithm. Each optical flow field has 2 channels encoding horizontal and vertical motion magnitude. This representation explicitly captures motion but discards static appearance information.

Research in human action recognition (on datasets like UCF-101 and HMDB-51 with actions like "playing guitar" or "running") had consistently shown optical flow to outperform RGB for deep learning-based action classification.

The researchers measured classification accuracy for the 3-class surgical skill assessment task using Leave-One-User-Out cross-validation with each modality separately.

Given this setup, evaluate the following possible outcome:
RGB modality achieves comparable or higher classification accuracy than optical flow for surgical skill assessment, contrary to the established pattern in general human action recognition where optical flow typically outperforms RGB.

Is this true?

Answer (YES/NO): YES